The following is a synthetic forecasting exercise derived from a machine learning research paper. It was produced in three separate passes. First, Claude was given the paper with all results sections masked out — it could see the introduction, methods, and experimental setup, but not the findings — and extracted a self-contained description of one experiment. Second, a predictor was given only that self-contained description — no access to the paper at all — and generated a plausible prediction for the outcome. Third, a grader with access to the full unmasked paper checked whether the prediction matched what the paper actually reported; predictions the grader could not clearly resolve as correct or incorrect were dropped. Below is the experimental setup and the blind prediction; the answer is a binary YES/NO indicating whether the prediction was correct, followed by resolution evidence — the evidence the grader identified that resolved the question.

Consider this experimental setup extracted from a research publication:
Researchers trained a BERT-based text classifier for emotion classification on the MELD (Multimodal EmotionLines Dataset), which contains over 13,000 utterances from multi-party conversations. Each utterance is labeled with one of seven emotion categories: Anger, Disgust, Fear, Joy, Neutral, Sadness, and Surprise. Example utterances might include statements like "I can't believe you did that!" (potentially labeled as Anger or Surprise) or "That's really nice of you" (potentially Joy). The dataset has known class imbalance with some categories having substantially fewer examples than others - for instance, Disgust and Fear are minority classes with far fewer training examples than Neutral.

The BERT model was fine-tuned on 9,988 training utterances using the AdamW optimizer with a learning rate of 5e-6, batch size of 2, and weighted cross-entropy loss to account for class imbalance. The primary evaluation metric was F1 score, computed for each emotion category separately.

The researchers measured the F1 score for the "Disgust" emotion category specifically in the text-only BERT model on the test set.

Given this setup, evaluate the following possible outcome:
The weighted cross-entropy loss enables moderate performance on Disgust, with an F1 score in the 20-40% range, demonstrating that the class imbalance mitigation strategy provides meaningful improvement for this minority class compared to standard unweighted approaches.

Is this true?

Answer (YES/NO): NO